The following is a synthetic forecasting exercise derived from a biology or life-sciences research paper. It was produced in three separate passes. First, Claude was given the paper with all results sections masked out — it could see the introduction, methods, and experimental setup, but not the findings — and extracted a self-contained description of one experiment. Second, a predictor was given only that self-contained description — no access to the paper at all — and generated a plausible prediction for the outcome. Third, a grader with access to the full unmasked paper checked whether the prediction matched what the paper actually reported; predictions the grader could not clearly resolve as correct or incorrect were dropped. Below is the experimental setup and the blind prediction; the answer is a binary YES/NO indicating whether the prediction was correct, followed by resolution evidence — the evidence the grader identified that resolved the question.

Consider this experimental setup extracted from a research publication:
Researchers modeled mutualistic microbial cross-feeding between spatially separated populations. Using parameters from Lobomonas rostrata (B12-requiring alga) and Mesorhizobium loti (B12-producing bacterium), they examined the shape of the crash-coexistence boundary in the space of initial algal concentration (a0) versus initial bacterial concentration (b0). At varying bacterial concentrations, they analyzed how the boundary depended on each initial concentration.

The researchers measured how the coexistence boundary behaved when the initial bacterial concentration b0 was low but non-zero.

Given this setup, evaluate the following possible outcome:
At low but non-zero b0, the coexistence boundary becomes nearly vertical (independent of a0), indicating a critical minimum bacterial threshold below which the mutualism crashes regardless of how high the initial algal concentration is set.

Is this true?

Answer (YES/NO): NO